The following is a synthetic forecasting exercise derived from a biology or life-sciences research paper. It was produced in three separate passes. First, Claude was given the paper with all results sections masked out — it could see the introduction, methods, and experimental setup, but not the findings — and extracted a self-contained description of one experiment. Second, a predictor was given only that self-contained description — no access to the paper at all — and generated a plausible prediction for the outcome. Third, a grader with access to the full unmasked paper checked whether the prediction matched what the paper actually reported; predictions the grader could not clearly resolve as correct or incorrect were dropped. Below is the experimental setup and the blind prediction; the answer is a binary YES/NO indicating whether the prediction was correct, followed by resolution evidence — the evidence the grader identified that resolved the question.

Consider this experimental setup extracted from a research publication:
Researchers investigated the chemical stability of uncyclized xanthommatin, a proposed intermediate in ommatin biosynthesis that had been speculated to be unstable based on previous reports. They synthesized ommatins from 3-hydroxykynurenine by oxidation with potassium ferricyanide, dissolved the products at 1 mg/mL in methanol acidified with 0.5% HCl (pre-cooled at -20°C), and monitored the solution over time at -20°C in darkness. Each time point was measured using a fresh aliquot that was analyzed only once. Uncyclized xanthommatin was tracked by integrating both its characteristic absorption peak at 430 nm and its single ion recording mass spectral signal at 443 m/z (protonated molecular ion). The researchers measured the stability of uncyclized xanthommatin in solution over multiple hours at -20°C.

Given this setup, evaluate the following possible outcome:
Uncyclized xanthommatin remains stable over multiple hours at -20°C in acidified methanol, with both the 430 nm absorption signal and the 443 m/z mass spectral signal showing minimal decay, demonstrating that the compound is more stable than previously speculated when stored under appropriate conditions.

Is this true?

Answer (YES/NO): NO